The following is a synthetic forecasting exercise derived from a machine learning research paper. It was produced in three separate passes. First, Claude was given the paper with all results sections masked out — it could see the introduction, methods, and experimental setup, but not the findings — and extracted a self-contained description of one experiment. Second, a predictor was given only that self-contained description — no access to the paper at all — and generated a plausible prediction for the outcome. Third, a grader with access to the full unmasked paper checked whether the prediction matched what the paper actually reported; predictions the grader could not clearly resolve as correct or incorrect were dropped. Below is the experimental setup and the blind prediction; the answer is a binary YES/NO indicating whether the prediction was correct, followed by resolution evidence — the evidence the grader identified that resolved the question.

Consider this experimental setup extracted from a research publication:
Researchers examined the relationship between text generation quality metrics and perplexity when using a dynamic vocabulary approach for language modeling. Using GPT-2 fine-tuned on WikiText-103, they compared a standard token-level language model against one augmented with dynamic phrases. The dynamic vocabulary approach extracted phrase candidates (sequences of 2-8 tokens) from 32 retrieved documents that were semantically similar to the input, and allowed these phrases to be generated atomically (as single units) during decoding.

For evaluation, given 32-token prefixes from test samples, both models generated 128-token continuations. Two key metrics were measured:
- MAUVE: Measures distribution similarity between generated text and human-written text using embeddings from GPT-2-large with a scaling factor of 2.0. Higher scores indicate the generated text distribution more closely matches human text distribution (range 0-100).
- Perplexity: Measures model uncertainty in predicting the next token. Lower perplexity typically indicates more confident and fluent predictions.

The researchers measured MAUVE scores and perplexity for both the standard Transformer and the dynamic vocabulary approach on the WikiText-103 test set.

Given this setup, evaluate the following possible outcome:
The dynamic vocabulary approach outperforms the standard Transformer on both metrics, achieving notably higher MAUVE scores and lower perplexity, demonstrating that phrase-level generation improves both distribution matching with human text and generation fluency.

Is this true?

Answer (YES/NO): NO